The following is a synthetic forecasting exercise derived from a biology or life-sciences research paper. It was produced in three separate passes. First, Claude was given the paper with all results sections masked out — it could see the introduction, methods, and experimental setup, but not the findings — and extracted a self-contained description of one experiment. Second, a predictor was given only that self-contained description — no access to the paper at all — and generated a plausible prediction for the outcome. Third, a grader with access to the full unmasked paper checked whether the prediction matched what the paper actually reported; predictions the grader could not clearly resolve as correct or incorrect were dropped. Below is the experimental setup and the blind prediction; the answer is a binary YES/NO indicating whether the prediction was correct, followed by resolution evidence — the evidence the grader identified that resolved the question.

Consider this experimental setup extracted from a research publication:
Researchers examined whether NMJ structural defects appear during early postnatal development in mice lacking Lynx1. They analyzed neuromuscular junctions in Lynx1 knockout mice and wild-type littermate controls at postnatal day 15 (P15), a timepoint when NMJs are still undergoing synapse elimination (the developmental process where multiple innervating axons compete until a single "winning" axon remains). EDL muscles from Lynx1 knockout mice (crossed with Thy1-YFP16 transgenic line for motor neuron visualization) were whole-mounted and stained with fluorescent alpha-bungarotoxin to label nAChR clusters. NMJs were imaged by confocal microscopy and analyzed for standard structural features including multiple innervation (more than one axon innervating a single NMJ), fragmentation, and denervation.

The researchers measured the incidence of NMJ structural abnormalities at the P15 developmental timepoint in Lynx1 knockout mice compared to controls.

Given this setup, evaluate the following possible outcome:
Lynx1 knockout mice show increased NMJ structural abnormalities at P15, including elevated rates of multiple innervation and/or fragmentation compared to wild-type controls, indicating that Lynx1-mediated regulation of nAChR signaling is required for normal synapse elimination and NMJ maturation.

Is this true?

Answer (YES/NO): NO